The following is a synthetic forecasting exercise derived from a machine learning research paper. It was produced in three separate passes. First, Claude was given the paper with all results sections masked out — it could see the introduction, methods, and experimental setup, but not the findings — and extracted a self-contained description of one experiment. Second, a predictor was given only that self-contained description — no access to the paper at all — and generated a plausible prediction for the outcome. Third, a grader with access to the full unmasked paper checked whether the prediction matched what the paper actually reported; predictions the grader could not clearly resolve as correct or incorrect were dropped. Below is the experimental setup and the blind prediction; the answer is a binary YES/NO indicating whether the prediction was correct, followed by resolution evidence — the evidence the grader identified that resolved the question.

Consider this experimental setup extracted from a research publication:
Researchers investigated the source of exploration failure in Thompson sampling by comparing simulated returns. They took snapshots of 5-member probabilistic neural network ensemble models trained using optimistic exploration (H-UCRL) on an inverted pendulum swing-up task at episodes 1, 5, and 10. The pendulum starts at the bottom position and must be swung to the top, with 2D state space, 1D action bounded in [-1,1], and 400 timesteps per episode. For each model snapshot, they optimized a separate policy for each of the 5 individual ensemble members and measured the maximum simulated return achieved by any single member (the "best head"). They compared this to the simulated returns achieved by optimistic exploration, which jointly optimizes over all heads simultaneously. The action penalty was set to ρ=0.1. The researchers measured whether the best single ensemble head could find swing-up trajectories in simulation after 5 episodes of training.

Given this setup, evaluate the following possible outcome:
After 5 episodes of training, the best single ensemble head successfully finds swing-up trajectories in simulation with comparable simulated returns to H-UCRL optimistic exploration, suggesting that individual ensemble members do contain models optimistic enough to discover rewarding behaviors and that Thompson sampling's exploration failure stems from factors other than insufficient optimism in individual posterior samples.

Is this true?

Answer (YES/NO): NO